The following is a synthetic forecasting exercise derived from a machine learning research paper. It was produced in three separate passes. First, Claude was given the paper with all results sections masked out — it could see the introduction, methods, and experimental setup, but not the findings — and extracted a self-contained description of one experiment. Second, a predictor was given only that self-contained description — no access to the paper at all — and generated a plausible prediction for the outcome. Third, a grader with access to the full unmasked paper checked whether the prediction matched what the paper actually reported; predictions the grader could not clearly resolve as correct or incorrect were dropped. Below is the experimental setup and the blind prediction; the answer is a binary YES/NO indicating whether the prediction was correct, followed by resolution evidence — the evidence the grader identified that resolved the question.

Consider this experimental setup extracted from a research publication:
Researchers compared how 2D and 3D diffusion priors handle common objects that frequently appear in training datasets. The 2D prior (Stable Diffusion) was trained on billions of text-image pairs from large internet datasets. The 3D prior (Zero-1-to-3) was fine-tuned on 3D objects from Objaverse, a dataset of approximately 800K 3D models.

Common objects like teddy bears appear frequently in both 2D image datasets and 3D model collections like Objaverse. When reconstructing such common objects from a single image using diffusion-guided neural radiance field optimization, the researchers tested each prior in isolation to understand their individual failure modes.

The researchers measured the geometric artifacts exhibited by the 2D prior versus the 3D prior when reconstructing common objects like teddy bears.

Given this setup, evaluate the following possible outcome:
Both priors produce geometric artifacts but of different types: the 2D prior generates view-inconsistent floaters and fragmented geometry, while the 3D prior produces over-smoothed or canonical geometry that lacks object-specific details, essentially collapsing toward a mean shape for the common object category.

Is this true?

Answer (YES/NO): NO